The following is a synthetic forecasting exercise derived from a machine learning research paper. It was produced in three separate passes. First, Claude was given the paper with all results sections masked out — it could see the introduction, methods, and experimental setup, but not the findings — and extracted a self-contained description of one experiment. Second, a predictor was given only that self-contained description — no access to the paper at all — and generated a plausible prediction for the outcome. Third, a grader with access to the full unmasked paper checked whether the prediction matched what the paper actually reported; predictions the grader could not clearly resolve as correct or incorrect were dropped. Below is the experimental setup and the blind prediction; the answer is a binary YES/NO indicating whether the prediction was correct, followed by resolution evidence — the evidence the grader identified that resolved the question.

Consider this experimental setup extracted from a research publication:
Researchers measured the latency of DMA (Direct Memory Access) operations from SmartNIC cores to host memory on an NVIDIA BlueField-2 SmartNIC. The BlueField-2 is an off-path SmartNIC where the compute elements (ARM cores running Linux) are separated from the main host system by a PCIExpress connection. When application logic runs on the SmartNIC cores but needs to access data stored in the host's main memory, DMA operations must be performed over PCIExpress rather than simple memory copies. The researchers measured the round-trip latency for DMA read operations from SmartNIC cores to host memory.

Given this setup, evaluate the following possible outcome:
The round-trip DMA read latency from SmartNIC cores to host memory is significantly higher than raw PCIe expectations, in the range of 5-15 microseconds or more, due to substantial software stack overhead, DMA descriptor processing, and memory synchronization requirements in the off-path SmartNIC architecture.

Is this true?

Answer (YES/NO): NO